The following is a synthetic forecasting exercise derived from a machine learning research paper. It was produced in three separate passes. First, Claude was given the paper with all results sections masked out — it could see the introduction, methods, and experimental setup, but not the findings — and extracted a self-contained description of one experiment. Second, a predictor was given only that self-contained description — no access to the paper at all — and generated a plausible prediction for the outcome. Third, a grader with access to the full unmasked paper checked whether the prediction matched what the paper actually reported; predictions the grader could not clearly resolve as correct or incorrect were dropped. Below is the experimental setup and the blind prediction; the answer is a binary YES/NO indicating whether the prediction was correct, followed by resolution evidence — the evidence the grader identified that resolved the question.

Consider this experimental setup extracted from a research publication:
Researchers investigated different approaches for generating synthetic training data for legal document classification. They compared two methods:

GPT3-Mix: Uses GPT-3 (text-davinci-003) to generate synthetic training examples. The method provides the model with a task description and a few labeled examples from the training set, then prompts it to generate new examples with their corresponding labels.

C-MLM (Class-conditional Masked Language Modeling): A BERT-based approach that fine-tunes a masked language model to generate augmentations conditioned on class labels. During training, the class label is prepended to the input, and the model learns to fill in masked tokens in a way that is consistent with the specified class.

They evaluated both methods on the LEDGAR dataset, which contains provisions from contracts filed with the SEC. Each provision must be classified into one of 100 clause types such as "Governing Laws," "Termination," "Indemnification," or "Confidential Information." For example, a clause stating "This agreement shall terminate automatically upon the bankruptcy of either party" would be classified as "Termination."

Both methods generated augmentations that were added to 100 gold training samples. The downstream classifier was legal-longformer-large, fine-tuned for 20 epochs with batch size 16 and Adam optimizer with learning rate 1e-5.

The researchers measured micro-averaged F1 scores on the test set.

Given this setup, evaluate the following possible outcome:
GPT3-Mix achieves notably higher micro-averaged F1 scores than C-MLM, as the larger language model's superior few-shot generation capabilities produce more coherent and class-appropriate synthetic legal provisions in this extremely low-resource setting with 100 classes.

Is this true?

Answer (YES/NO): NO